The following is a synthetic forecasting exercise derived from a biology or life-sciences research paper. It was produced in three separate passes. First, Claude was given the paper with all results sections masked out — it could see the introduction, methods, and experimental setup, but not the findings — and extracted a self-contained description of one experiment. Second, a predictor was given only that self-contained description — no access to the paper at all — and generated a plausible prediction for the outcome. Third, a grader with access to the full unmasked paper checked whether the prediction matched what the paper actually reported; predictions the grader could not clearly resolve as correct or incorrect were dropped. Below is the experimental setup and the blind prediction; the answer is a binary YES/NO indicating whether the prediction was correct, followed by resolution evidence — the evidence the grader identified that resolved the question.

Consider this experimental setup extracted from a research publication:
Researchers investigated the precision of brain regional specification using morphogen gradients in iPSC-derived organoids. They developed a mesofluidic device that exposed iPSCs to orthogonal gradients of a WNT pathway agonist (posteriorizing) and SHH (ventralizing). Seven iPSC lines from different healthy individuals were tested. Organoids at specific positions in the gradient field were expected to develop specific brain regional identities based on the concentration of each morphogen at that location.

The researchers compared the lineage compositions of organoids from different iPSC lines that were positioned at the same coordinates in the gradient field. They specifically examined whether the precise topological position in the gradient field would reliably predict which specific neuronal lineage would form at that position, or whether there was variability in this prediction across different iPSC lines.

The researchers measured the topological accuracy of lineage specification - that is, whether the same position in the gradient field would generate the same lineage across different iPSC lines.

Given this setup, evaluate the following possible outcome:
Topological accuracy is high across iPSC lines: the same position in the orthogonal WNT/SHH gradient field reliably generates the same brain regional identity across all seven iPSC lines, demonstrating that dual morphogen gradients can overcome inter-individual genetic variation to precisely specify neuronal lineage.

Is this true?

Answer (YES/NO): NO